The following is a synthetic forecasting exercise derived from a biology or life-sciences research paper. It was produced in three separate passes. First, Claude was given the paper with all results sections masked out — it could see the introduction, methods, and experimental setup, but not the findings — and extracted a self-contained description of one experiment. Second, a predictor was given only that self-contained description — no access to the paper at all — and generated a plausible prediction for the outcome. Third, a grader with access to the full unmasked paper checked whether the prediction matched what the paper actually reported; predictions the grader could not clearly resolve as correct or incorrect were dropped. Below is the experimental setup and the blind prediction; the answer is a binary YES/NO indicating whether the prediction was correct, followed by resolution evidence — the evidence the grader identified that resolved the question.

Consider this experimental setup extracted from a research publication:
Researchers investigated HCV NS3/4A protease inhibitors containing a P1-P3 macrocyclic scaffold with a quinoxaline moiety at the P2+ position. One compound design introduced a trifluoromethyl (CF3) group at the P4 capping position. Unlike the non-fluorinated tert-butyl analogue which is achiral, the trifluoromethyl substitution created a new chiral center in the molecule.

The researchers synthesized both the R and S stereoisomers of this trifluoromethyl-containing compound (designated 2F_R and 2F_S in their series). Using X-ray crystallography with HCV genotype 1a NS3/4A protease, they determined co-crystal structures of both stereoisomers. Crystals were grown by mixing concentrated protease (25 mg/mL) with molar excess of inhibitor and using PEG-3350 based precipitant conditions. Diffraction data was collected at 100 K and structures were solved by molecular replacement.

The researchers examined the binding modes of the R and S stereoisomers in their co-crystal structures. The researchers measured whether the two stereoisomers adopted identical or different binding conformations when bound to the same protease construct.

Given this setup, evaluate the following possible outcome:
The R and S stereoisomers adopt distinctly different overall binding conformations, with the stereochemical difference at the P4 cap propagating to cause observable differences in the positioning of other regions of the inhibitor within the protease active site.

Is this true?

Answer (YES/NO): NO